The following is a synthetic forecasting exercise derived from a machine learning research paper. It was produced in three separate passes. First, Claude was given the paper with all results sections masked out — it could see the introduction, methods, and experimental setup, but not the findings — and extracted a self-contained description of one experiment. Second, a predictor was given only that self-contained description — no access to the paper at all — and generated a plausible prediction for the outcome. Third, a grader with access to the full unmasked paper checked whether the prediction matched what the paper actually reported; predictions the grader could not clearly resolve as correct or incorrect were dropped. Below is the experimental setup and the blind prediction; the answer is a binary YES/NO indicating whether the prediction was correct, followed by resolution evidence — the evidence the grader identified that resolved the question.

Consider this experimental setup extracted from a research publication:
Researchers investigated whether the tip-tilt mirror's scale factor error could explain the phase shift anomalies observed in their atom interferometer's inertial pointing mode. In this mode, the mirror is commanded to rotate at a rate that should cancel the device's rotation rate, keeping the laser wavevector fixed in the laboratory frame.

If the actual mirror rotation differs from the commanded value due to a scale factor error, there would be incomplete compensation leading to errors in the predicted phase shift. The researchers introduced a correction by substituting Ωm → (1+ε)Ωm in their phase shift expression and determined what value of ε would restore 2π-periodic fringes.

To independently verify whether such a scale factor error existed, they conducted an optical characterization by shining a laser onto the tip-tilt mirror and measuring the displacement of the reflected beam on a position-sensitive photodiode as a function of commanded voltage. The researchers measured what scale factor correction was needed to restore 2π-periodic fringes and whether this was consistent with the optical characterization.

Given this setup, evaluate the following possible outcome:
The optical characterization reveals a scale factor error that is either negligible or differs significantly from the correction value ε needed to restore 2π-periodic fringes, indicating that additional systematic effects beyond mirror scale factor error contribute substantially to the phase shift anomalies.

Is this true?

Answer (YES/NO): NO